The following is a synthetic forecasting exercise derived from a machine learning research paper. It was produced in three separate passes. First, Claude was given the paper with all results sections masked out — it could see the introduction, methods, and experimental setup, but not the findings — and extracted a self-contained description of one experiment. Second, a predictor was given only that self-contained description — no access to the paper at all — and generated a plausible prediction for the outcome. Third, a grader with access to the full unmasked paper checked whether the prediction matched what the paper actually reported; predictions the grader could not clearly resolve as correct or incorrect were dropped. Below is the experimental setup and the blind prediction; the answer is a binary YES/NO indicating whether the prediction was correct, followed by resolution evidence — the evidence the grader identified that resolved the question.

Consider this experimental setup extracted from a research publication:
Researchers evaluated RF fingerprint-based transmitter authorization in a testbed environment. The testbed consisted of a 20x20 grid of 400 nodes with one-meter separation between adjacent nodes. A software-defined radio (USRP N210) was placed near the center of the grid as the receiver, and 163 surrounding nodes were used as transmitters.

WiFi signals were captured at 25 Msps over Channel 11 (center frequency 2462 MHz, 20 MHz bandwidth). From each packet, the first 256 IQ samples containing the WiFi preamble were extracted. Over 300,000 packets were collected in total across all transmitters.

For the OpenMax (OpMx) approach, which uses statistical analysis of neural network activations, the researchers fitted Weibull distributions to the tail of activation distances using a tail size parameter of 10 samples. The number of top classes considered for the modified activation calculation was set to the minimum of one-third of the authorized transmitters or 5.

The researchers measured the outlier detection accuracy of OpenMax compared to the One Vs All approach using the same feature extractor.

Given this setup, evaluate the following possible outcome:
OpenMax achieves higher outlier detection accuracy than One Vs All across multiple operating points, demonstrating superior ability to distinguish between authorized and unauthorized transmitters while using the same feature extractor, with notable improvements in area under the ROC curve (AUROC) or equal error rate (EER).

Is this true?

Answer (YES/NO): NO